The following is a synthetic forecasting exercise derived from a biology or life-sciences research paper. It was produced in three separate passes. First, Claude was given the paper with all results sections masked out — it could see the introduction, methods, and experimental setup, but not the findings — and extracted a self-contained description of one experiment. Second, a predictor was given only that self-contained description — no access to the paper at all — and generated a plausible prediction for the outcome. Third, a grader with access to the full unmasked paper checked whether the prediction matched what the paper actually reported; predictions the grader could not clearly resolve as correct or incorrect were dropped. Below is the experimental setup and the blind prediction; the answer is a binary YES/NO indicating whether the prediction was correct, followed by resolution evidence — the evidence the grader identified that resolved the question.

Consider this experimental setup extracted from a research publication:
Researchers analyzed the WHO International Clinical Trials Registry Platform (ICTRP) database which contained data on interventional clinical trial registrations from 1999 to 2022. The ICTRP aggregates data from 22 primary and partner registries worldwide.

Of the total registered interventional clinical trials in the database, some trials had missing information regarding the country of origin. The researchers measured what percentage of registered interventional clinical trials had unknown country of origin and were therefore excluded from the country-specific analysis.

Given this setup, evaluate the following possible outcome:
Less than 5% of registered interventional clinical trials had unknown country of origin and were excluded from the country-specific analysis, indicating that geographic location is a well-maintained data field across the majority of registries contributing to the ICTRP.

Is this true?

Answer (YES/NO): YES